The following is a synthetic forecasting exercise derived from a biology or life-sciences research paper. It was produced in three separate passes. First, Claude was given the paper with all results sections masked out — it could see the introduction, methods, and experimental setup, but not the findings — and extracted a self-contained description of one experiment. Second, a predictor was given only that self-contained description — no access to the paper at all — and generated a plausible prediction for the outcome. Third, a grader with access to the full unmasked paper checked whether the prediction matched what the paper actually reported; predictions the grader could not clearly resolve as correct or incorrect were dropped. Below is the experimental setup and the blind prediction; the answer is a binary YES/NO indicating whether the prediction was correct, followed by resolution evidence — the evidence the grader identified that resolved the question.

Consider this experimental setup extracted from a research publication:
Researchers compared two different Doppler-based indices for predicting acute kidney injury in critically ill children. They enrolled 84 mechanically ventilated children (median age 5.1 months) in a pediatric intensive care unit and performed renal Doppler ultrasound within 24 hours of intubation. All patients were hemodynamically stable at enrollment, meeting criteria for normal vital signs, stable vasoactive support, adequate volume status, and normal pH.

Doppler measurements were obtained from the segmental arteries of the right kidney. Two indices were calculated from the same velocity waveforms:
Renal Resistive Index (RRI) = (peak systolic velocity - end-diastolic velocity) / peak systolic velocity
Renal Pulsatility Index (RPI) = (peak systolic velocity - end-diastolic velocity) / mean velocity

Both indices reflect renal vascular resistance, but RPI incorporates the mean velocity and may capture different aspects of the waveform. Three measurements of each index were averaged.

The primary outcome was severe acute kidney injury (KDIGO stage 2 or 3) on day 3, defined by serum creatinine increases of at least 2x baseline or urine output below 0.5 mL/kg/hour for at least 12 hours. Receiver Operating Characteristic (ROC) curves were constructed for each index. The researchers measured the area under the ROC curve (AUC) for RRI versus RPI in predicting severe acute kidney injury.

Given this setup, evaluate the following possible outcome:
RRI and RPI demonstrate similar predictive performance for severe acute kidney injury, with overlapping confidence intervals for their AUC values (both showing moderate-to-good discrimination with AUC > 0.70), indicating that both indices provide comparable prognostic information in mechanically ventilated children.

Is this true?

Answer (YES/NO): NO